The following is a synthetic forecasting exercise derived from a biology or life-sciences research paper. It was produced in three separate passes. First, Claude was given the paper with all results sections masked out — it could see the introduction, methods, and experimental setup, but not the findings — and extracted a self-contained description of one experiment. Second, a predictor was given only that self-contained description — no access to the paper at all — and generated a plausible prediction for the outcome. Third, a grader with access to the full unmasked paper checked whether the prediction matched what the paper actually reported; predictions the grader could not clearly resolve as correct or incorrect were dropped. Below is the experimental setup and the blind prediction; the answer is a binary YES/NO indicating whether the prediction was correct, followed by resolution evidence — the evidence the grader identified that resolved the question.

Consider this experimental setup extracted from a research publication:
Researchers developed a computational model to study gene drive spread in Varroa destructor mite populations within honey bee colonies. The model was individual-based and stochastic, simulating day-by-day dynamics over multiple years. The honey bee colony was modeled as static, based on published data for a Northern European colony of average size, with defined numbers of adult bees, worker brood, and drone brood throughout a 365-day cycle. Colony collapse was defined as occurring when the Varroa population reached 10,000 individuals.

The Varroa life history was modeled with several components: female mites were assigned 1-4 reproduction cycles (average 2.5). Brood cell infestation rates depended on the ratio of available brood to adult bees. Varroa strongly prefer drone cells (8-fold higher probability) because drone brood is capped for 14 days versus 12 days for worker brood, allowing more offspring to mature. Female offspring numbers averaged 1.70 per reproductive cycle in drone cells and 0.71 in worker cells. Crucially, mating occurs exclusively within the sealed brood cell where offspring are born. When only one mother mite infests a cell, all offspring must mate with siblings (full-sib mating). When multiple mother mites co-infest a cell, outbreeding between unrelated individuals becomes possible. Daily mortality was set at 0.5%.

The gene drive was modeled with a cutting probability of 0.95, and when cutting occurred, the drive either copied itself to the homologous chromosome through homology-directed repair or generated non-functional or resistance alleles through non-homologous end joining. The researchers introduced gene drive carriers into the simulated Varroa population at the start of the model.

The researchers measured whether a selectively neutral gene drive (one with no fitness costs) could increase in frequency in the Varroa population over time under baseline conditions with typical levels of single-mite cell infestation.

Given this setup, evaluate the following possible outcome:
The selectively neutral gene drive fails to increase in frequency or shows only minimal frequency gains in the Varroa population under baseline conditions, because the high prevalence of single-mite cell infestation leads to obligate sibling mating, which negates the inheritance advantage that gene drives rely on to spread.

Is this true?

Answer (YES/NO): YES